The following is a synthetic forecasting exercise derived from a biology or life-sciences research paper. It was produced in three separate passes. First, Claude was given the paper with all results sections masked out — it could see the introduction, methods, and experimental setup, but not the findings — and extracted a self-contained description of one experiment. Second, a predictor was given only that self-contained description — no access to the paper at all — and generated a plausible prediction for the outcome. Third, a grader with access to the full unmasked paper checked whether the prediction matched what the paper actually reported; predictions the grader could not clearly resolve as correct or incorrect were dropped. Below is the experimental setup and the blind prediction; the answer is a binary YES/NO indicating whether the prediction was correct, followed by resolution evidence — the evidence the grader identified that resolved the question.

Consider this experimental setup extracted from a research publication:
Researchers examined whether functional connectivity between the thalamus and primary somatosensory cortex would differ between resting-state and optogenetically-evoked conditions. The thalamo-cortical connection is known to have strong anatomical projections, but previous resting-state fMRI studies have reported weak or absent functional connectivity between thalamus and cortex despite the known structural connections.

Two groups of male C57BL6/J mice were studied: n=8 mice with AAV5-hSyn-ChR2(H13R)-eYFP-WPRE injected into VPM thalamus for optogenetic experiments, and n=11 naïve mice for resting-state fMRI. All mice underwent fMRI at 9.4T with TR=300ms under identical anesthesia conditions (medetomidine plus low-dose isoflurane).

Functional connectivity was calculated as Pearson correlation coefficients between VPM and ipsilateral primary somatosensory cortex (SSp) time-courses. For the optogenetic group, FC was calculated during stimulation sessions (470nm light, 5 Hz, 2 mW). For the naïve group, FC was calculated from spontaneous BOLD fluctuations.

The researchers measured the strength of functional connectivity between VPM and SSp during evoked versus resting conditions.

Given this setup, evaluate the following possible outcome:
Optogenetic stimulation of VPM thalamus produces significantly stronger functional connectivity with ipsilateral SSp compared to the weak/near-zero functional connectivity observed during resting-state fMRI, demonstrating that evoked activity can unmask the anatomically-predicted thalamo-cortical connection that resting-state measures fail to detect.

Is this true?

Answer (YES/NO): YES